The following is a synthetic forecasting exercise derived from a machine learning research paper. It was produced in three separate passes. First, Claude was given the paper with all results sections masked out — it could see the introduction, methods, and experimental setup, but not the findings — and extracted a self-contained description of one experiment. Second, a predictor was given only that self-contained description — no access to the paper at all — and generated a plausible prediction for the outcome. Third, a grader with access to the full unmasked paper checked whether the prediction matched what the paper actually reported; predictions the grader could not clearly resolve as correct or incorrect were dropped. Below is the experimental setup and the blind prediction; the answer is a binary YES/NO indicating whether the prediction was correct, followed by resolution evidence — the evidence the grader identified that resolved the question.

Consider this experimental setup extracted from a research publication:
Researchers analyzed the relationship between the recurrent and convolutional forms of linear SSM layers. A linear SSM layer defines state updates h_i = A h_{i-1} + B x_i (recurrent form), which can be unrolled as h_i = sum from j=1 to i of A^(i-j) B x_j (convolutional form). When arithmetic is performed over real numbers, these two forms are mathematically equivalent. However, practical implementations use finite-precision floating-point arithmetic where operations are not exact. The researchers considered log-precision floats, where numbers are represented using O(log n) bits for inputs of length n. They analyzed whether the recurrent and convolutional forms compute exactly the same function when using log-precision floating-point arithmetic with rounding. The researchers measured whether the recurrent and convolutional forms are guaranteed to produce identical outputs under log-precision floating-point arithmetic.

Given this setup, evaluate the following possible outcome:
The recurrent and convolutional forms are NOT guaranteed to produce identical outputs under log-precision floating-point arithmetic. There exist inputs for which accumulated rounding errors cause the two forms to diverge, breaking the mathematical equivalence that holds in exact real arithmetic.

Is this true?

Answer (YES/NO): YES